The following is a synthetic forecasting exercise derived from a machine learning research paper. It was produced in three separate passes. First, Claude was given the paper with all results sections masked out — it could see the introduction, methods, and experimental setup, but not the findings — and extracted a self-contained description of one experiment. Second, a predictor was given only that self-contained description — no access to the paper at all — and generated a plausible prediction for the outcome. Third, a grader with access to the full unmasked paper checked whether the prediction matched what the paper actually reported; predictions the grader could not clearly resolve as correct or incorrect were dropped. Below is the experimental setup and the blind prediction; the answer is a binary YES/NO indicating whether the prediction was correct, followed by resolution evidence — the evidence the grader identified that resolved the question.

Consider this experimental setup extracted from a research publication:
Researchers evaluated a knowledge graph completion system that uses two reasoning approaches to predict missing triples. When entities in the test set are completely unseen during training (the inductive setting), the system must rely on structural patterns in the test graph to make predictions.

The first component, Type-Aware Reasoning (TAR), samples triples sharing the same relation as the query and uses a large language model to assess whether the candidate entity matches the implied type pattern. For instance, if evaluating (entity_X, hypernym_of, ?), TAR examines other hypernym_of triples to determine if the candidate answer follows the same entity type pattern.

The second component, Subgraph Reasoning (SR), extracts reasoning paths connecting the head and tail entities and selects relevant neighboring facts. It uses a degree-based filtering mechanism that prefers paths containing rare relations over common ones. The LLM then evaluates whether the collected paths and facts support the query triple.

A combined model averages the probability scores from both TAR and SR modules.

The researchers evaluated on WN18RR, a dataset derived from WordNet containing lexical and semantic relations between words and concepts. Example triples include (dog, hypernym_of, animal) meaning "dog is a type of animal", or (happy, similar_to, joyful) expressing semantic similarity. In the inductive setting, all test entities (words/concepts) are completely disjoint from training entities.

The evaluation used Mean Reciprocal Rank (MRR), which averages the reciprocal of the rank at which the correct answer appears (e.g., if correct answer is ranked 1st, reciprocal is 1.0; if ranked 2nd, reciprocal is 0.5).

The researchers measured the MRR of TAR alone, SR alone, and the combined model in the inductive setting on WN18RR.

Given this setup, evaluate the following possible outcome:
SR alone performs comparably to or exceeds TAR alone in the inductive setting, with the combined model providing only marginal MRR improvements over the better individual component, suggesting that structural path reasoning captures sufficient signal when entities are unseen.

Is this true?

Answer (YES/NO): NO